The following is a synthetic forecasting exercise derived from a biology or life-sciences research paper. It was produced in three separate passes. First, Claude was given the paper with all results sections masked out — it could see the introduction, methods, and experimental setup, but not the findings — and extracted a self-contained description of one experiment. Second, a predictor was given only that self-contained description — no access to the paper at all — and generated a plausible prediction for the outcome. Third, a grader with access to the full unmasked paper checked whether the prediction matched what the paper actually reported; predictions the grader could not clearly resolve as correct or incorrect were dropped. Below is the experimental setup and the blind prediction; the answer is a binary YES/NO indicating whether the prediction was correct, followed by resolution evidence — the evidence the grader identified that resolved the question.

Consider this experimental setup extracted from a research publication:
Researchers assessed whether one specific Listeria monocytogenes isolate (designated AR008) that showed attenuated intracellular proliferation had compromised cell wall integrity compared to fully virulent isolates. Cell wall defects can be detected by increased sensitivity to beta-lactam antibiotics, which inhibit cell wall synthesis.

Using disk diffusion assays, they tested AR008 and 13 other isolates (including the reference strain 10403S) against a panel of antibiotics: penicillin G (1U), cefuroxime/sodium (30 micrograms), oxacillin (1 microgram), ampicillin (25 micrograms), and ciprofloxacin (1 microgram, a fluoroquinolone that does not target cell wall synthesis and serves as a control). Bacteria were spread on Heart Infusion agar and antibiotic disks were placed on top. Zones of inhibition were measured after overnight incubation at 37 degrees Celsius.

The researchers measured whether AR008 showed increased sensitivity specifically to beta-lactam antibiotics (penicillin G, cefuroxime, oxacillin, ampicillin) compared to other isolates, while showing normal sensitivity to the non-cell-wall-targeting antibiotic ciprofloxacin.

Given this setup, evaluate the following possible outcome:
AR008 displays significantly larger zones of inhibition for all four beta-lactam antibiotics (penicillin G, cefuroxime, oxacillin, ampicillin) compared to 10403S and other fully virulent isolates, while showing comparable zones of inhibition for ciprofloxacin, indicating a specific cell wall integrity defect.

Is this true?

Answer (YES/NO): NO